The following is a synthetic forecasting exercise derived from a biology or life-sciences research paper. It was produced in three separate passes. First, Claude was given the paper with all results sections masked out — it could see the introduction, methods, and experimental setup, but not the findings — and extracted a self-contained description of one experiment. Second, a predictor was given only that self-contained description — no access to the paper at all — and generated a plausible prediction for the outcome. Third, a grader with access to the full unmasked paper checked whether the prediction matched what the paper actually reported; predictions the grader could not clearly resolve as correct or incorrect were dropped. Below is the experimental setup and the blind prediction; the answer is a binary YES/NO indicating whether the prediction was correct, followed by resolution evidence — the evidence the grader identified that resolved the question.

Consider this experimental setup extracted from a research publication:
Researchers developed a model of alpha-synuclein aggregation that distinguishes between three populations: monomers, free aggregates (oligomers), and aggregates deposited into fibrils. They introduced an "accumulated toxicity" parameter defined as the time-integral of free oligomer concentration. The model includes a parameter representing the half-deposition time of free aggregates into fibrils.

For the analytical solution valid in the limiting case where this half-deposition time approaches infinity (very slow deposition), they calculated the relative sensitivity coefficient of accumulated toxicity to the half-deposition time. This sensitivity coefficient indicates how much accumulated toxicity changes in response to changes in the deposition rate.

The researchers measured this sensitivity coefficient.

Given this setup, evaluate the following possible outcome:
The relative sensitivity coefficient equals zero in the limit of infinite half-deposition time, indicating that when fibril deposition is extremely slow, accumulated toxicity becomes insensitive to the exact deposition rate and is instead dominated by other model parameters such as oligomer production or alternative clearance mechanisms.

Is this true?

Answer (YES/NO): YES